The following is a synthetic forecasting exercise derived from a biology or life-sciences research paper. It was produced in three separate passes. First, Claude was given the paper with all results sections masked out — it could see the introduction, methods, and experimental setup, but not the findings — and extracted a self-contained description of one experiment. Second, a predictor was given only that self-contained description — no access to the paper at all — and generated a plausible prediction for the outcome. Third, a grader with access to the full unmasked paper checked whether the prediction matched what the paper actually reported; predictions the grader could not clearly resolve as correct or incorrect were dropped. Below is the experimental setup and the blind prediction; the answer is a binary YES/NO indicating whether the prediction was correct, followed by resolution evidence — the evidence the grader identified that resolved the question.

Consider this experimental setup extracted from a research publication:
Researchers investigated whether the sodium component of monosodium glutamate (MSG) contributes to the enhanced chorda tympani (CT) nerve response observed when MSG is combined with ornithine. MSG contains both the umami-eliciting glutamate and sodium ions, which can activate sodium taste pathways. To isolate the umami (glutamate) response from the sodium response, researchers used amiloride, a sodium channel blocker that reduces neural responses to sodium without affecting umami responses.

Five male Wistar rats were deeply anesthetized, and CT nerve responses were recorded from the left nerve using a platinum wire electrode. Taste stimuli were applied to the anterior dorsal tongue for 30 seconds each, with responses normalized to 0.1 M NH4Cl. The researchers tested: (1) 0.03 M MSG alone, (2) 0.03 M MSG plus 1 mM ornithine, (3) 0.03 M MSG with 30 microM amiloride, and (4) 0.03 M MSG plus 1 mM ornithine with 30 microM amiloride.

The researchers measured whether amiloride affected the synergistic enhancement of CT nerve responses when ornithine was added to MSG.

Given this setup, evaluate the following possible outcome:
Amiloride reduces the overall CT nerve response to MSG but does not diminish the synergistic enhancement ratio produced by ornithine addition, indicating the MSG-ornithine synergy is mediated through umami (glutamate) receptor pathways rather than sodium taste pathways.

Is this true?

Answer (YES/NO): YES